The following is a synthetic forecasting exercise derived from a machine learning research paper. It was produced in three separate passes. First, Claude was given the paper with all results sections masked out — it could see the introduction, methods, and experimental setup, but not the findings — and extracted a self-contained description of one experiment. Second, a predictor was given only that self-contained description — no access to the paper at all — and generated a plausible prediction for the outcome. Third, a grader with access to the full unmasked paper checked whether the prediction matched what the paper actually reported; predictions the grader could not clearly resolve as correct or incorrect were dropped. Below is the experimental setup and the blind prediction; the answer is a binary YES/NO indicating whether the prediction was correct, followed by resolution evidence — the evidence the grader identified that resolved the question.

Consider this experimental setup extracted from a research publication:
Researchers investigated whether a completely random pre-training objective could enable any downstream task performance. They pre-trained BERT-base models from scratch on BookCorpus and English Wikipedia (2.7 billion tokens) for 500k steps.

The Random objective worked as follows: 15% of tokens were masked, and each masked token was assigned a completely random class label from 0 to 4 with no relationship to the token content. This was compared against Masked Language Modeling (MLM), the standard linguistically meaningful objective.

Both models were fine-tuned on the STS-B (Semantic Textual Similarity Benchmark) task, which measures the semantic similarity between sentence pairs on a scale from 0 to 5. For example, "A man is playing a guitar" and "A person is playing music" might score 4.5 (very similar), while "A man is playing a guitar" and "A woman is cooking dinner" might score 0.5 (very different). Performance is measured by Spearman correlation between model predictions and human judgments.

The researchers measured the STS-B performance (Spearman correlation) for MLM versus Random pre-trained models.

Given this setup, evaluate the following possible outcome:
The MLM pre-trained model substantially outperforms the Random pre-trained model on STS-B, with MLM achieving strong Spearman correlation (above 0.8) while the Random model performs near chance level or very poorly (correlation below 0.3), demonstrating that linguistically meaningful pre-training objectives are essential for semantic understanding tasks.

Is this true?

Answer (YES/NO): YES